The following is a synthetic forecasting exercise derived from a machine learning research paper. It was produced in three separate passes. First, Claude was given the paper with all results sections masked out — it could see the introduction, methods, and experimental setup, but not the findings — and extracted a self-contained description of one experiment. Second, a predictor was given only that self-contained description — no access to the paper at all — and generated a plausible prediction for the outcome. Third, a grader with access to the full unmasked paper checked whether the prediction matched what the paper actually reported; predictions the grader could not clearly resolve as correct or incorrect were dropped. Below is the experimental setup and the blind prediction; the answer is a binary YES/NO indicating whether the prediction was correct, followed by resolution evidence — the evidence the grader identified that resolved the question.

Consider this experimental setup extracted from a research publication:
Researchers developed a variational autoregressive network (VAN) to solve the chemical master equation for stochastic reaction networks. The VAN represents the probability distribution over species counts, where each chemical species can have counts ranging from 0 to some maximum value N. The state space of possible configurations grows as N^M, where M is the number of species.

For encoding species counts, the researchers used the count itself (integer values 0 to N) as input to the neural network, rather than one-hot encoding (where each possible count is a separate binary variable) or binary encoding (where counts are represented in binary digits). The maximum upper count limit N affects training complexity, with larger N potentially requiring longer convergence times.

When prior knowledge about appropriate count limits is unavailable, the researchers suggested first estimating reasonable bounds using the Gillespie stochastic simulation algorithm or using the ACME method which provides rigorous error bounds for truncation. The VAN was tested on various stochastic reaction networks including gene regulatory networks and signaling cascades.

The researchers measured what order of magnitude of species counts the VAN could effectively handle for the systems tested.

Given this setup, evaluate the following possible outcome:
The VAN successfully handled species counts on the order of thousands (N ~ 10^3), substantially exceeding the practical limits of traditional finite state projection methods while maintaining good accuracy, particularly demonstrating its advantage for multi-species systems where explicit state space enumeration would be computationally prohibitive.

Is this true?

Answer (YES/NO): NO